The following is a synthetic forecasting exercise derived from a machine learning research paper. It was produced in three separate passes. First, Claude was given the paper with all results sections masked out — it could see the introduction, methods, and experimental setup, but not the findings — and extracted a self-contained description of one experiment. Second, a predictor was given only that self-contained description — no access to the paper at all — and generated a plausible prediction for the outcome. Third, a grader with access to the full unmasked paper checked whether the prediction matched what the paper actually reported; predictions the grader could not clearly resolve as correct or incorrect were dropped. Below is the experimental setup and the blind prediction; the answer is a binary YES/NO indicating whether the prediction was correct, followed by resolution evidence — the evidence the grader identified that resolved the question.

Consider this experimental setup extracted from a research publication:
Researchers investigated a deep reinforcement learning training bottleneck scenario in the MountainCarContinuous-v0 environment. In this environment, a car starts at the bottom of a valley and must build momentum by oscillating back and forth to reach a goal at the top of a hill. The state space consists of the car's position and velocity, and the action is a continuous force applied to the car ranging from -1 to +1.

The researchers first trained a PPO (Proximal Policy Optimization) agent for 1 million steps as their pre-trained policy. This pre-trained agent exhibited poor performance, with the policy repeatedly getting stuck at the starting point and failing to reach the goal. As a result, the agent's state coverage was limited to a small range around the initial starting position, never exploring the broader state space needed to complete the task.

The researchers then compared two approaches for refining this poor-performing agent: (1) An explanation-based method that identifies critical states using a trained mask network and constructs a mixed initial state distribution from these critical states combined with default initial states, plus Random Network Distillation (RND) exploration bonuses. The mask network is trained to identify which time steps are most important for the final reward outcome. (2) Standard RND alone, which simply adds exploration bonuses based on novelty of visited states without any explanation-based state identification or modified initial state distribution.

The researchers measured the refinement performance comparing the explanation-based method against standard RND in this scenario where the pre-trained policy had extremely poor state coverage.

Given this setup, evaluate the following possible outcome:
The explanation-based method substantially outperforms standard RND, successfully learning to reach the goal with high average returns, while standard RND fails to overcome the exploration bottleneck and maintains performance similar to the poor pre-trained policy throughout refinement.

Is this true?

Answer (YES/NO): NO